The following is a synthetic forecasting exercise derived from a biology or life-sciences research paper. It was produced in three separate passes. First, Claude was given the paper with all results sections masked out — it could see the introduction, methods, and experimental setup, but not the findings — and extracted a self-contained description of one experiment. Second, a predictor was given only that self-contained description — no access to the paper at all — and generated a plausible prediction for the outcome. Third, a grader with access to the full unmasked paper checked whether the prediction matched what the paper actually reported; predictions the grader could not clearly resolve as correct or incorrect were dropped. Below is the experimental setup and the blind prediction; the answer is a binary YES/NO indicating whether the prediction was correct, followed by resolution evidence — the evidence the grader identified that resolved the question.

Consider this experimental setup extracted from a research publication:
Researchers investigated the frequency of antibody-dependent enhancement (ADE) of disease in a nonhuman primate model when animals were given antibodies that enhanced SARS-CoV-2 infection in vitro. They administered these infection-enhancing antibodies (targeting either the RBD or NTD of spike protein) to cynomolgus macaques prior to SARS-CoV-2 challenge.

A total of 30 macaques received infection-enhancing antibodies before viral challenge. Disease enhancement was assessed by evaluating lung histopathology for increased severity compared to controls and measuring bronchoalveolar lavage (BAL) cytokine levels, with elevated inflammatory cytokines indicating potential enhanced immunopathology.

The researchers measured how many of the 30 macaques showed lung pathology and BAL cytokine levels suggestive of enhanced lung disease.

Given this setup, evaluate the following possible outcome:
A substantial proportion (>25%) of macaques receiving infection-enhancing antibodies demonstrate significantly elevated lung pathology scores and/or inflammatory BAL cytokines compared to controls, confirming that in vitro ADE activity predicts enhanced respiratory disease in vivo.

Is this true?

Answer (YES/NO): NO